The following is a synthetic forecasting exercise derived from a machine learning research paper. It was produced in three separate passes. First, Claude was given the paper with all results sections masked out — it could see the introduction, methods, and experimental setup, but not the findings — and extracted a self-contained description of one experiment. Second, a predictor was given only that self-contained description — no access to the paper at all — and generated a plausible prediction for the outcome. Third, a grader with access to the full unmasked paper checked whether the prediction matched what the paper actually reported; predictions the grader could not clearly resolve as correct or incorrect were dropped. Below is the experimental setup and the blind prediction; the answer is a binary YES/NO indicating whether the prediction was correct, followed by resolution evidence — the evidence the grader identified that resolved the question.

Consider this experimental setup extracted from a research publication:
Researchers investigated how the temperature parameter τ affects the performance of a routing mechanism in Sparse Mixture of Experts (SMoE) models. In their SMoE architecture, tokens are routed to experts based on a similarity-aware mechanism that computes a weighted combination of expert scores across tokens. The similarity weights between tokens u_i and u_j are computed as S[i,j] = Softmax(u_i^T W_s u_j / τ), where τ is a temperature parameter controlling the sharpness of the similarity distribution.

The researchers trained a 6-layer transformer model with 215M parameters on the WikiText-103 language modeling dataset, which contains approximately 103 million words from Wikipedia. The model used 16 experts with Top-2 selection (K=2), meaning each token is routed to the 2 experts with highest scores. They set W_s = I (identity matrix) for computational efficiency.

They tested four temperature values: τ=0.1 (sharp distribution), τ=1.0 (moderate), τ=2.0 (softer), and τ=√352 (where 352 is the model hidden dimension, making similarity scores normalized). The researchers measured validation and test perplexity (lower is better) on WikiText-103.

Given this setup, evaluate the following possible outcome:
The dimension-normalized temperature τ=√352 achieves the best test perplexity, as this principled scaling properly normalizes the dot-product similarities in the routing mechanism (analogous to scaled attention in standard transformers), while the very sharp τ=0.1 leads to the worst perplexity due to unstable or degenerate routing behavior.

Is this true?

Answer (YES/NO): NO